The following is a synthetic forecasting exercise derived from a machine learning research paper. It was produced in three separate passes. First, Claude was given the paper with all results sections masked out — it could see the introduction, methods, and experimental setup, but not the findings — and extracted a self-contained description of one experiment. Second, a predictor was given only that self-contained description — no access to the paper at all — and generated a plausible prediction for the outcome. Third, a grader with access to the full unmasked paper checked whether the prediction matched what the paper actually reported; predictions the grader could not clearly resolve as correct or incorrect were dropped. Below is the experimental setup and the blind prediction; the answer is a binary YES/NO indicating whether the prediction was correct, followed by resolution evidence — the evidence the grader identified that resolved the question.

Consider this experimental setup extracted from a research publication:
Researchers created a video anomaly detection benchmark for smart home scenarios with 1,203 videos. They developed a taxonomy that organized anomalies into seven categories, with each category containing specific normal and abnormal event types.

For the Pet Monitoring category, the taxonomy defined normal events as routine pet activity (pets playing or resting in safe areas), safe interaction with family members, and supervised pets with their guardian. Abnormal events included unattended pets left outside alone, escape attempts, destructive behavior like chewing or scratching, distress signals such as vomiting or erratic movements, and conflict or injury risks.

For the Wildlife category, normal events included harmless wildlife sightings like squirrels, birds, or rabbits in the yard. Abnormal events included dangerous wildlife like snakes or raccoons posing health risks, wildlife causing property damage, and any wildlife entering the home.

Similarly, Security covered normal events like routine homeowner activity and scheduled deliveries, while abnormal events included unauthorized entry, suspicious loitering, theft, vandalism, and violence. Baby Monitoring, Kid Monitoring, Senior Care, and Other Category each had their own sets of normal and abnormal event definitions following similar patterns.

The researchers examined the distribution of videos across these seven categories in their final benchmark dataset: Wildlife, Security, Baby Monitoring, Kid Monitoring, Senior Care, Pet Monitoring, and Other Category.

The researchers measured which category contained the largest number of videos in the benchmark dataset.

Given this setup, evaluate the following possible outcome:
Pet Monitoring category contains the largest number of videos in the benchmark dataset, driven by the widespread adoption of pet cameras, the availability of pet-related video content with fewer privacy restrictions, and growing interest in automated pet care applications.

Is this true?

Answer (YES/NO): NO